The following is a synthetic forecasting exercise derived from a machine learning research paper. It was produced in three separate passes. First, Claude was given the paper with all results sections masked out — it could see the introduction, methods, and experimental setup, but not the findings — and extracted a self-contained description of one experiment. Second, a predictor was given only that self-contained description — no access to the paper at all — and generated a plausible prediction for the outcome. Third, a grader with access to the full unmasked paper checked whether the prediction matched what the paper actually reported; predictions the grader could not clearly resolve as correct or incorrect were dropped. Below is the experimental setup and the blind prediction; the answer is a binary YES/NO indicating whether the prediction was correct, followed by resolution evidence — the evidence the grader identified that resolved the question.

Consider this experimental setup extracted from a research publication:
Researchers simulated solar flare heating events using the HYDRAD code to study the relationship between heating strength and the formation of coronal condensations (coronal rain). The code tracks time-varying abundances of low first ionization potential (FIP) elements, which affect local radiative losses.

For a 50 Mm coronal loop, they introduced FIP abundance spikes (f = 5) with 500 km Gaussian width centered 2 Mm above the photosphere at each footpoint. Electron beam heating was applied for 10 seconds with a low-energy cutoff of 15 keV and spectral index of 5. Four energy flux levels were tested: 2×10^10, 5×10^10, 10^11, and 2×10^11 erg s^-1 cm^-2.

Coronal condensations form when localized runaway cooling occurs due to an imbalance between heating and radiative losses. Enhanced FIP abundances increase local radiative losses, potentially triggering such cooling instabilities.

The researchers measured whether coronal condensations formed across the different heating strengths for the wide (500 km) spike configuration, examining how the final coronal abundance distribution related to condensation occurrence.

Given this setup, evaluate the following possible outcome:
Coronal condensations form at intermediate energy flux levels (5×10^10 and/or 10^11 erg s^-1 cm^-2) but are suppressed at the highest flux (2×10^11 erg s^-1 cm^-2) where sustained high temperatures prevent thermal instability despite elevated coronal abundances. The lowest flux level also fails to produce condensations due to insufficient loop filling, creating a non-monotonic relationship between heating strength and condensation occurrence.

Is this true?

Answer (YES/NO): NO